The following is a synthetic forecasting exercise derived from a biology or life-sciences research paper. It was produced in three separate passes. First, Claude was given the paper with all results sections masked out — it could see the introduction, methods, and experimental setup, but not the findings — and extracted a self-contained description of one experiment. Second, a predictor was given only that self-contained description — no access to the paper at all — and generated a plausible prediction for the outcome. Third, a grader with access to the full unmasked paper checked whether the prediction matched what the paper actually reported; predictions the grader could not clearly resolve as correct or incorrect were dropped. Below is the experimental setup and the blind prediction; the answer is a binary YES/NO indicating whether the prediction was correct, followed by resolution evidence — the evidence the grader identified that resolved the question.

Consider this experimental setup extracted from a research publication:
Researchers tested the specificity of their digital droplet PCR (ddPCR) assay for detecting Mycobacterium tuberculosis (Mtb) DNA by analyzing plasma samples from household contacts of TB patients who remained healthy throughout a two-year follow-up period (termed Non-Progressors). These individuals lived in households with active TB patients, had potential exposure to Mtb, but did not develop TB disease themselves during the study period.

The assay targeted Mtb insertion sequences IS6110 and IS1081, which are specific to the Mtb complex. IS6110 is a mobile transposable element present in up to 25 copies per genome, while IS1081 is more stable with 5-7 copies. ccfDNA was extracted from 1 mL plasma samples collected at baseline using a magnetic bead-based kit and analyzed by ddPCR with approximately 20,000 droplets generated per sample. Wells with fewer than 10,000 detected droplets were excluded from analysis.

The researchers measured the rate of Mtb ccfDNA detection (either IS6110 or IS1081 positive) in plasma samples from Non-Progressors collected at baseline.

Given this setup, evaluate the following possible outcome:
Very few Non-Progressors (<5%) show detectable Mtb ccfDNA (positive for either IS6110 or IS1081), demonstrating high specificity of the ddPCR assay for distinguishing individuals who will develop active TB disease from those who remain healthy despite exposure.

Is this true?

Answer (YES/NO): YES